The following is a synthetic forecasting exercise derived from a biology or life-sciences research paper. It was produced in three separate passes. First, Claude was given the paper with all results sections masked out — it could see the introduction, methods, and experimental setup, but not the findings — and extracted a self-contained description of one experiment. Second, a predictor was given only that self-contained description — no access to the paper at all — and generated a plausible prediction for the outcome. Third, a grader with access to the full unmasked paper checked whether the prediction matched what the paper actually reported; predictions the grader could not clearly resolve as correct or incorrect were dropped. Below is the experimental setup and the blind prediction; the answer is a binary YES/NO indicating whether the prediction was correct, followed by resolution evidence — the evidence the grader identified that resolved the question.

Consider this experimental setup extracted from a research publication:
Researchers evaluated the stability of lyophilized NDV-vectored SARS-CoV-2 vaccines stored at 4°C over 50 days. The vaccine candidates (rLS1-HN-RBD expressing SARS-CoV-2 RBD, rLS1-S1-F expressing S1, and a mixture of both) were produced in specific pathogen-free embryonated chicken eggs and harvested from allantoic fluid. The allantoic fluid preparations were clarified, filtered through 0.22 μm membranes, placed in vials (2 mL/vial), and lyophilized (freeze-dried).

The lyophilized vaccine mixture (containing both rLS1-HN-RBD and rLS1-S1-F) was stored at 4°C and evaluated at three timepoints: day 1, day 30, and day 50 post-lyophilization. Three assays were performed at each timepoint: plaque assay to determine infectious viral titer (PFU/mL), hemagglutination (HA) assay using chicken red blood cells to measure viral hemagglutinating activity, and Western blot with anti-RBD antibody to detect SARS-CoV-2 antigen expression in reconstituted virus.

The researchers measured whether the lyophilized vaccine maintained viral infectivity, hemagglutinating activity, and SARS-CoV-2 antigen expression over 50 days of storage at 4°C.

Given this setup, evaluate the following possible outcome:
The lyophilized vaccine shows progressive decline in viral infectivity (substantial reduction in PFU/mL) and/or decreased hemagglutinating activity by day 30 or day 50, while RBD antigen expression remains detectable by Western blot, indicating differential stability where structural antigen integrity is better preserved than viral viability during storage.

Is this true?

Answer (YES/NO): NO